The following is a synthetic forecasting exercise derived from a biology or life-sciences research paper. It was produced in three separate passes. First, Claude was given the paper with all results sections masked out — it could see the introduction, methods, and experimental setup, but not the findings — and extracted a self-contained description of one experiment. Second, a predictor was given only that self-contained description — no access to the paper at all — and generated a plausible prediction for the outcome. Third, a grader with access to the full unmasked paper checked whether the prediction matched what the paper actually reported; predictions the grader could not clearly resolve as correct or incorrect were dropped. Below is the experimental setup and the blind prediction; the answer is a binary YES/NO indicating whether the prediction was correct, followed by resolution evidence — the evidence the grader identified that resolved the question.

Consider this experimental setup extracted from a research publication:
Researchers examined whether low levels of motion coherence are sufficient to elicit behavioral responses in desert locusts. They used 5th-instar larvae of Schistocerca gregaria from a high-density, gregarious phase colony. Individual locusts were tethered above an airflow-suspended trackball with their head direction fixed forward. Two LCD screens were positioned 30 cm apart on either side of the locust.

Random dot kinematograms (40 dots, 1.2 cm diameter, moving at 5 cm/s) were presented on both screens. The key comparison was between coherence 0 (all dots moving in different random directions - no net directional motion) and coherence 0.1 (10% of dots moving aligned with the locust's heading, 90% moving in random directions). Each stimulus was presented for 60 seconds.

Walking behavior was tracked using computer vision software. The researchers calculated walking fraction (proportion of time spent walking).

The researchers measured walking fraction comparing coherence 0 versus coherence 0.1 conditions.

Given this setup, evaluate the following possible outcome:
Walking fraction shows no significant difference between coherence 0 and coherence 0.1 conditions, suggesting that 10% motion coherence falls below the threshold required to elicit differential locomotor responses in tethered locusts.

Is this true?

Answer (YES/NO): YES